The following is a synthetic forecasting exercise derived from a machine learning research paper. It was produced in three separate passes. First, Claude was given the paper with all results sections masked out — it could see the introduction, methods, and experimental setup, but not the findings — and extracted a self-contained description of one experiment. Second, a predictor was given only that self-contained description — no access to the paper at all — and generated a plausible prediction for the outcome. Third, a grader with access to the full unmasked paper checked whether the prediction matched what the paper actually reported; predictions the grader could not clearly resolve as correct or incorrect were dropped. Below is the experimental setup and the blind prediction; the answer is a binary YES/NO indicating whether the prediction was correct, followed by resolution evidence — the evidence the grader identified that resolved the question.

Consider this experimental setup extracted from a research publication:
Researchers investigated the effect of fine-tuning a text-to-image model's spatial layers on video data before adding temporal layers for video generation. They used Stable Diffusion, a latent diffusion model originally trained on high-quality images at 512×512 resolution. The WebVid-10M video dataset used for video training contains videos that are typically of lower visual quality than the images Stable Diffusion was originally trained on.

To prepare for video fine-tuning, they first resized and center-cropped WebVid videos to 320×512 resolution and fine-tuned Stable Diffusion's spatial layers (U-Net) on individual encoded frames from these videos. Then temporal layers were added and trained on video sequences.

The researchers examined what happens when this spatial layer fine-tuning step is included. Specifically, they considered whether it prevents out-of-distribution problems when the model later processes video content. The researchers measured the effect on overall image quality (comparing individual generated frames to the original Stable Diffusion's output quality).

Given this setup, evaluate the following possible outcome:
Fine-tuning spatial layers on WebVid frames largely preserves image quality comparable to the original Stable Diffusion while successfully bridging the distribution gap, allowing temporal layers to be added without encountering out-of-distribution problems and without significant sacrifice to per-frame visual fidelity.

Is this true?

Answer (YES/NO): YES